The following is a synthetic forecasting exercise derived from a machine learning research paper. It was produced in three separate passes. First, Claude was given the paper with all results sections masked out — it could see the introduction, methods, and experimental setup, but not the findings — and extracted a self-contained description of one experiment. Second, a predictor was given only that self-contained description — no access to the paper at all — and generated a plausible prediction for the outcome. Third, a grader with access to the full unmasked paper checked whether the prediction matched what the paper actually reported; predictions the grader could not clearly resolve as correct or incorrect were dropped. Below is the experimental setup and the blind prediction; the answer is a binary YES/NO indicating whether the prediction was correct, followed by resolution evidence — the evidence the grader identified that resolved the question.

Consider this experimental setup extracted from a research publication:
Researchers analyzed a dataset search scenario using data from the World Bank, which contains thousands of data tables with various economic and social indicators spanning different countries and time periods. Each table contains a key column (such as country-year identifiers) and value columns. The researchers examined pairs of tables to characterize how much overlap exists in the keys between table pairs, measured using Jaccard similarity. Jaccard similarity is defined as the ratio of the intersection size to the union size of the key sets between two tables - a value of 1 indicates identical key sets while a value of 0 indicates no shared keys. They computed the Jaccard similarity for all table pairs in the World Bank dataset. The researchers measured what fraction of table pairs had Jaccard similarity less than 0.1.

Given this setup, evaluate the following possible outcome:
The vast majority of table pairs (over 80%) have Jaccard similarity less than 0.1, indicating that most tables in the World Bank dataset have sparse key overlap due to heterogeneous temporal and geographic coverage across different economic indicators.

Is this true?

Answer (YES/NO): NO